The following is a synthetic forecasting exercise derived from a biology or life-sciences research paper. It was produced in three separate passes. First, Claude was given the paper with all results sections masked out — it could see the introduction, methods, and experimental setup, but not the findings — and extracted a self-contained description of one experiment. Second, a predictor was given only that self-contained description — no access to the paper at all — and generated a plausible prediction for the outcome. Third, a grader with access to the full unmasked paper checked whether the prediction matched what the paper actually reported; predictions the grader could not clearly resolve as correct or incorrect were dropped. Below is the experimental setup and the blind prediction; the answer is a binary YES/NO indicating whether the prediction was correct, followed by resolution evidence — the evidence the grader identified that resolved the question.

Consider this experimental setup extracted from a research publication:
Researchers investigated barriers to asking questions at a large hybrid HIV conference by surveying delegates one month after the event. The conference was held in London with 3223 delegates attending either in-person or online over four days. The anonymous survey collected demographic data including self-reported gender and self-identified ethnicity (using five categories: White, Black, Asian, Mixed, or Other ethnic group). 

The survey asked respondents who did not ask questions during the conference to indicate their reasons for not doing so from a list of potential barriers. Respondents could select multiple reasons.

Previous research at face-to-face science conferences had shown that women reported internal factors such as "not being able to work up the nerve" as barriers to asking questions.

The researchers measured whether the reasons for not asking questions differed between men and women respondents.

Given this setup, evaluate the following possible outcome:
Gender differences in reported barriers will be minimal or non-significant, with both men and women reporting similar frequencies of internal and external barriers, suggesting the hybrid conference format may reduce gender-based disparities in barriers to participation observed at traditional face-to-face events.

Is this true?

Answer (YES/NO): NO